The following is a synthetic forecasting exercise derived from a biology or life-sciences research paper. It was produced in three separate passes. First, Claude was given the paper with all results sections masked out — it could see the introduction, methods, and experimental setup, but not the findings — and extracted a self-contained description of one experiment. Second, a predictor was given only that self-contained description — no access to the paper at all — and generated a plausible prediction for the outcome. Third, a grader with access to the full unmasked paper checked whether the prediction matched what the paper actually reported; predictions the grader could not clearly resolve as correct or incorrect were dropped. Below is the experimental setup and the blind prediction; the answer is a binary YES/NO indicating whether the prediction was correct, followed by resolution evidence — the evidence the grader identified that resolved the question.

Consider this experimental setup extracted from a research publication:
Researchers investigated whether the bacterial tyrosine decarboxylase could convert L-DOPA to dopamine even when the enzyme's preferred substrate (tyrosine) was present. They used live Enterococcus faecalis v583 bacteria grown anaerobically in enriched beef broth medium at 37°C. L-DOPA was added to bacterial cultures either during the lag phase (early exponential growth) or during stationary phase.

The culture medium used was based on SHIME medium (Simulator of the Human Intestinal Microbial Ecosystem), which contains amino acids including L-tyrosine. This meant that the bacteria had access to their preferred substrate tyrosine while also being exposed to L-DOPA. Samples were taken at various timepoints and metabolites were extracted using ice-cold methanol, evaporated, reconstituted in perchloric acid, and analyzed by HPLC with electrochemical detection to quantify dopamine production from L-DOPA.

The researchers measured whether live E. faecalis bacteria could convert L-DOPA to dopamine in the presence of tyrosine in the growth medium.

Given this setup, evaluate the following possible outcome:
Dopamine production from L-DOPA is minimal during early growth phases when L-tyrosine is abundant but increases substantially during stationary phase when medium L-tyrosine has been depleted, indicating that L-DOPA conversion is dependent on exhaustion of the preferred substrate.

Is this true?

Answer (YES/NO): NO